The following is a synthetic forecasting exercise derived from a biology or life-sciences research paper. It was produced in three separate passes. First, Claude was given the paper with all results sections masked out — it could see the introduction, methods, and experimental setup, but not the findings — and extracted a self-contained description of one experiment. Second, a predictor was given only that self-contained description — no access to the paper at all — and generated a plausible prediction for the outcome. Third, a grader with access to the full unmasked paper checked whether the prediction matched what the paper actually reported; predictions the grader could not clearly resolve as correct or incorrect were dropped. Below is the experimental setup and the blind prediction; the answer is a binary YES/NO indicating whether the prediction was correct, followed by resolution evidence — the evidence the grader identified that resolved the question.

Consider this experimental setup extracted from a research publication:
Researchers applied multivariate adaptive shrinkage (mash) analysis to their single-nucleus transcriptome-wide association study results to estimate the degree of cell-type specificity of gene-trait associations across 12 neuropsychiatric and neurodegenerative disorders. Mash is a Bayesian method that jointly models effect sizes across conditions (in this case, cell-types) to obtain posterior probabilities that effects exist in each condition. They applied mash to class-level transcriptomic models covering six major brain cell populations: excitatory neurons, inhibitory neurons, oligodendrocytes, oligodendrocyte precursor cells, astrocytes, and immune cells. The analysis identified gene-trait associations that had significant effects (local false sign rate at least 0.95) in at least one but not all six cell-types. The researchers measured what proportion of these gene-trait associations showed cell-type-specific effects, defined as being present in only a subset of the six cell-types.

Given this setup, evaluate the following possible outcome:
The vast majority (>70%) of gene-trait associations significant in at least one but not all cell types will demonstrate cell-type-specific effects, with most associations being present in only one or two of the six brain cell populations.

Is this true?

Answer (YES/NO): NO